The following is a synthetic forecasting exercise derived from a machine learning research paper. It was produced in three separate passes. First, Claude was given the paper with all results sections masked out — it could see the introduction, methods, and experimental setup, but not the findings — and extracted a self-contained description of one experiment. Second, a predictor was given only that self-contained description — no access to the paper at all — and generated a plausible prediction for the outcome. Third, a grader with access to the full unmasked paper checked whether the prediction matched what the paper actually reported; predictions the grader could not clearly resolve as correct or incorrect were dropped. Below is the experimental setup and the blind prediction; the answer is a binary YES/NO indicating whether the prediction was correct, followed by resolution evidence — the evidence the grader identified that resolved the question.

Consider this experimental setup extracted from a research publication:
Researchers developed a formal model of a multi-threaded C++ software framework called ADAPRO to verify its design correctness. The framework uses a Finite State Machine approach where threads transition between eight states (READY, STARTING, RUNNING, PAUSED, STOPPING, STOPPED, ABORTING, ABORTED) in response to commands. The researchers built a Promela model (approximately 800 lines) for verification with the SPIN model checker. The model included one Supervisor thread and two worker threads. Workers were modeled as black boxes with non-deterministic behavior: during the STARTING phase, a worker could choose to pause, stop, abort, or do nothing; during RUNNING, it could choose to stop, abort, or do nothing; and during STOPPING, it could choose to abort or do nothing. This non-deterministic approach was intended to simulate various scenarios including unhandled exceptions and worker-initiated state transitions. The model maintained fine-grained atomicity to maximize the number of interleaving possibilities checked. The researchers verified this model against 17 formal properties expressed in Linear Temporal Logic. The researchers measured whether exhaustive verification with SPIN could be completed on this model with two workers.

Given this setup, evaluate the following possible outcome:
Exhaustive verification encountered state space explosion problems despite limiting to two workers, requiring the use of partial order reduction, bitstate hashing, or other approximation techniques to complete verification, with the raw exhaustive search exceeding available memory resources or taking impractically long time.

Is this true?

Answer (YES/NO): NO